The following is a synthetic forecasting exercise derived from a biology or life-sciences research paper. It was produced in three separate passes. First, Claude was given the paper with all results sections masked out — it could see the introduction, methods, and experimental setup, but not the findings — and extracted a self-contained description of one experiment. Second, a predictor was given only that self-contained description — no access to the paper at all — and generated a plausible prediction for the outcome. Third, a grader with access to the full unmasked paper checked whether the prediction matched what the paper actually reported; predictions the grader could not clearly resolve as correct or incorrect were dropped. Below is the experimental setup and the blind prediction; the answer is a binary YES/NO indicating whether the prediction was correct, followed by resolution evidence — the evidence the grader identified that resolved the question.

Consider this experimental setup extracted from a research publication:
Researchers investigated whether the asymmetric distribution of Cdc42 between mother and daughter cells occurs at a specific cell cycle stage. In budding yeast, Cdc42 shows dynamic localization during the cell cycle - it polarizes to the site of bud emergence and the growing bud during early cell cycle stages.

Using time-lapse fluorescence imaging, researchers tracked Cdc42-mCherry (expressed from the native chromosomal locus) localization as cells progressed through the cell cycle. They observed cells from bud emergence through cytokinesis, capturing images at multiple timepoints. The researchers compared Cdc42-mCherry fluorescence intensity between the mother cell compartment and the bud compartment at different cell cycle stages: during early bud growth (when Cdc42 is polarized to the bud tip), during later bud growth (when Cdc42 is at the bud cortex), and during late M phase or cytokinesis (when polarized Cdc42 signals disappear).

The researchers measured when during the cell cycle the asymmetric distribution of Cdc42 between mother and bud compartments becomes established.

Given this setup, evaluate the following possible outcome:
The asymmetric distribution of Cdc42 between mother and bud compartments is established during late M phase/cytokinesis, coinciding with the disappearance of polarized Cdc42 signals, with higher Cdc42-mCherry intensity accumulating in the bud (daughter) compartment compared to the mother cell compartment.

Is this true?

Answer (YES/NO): NO